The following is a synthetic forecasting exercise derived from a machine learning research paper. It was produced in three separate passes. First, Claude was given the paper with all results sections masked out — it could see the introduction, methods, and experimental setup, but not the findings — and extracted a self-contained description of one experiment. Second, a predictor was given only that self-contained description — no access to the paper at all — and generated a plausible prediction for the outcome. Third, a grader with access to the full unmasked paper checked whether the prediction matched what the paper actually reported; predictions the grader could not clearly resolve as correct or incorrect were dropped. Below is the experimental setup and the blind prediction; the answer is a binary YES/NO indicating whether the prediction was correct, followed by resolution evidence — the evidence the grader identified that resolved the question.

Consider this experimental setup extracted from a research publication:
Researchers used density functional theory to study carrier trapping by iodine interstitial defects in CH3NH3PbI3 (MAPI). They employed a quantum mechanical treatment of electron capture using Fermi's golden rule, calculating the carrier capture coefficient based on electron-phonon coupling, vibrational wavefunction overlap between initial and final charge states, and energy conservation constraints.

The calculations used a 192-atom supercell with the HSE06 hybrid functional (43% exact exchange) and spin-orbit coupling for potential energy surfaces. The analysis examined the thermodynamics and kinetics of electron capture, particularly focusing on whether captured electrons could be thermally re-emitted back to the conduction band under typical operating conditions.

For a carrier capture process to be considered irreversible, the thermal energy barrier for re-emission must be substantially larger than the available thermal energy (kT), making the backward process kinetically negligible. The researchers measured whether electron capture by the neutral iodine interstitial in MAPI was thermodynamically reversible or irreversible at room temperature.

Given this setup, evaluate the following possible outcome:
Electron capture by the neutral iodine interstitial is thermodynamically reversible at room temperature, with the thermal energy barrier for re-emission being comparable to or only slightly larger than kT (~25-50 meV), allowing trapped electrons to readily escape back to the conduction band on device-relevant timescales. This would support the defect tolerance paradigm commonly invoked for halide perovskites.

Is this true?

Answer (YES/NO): NO